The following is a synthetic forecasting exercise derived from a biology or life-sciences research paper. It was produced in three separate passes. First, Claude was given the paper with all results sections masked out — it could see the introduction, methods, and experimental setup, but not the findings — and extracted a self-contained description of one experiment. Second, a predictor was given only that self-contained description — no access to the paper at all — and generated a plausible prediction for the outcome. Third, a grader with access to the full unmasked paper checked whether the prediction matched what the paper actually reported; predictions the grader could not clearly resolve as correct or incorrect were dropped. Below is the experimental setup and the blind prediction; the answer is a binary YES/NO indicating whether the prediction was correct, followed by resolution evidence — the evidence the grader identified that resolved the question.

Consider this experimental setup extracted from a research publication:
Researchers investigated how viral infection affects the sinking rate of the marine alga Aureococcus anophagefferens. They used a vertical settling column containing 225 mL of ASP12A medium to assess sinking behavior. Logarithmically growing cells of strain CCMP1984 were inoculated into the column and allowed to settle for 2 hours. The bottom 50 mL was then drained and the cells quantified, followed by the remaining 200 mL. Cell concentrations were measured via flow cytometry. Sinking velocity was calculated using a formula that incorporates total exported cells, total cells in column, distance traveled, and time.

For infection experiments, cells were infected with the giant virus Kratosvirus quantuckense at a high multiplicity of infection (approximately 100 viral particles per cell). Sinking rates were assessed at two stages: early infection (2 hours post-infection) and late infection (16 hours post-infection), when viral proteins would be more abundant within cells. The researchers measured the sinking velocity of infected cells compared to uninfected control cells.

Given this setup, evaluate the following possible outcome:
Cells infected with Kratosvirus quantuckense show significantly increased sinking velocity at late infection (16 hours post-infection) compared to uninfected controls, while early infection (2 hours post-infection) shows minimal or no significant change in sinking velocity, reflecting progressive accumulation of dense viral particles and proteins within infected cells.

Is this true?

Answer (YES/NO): NO